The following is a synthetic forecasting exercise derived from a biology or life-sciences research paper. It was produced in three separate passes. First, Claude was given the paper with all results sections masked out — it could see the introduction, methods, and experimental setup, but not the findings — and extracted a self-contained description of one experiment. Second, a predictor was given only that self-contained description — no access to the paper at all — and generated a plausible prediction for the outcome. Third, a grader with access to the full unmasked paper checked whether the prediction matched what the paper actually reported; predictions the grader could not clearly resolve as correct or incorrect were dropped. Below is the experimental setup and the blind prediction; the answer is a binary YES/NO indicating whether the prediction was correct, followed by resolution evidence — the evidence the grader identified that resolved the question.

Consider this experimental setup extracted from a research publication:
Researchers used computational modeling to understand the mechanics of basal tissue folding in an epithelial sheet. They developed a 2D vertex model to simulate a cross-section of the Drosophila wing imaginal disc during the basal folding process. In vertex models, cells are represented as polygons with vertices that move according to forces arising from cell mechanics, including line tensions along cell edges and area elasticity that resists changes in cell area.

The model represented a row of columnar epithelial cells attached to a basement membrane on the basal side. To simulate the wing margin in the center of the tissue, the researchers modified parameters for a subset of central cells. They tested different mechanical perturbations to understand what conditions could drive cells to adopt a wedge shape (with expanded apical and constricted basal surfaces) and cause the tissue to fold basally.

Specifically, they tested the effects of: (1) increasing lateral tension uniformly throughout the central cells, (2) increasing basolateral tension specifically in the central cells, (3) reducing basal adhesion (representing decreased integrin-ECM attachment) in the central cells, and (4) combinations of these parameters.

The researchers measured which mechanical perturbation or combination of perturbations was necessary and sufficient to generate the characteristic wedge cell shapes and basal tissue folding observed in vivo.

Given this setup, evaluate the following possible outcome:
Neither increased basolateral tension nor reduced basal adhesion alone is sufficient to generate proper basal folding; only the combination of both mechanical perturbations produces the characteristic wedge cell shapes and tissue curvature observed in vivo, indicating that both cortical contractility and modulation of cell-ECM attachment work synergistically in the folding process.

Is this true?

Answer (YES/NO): YES